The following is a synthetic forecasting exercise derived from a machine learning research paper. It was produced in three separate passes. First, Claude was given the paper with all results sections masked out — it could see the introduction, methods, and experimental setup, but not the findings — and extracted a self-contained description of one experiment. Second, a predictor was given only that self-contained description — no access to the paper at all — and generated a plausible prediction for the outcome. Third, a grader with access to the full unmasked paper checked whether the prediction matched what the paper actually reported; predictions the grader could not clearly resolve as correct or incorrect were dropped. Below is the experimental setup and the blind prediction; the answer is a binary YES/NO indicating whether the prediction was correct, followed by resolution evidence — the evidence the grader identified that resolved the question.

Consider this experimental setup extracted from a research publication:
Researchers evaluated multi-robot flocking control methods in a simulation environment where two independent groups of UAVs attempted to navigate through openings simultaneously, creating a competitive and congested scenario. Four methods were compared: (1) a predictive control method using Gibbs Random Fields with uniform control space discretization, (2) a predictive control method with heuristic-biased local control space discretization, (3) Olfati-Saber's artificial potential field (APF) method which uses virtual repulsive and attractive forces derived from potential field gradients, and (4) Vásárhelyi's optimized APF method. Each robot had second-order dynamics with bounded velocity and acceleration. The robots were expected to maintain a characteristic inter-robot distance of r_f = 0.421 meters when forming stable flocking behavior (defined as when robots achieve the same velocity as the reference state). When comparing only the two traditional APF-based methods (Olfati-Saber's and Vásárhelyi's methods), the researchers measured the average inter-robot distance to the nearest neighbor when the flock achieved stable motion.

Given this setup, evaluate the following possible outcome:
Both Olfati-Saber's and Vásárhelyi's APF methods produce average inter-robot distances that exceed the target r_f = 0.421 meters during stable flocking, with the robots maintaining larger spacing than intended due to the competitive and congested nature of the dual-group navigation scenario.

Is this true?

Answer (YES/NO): NO